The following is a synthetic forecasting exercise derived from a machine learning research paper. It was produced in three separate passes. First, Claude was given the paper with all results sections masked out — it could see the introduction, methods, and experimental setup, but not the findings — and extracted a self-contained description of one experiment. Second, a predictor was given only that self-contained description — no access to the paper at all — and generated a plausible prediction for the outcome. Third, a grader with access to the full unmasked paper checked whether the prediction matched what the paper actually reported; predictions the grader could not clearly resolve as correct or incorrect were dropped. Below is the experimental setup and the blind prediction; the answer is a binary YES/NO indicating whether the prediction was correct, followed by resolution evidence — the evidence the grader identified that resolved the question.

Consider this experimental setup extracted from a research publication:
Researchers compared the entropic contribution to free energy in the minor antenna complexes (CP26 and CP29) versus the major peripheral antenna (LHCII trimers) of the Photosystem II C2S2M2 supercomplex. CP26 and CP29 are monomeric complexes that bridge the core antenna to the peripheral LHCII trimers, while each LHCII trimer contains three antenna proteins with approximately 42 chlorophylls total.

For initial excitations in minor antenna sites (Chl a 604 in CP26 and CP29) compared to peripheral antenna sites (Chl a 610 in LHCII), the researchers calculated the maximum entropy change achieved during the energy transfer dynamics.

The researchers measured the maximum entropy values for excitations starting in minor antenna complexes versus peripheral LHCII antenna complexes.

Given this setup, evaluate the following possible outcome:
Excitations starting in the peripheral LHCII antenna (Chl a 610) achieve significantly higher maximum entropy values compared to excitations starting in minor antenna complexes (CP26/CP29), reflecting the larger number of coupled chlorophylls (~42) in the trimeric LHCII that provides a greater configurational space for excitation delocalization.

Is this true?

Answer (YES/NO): YES